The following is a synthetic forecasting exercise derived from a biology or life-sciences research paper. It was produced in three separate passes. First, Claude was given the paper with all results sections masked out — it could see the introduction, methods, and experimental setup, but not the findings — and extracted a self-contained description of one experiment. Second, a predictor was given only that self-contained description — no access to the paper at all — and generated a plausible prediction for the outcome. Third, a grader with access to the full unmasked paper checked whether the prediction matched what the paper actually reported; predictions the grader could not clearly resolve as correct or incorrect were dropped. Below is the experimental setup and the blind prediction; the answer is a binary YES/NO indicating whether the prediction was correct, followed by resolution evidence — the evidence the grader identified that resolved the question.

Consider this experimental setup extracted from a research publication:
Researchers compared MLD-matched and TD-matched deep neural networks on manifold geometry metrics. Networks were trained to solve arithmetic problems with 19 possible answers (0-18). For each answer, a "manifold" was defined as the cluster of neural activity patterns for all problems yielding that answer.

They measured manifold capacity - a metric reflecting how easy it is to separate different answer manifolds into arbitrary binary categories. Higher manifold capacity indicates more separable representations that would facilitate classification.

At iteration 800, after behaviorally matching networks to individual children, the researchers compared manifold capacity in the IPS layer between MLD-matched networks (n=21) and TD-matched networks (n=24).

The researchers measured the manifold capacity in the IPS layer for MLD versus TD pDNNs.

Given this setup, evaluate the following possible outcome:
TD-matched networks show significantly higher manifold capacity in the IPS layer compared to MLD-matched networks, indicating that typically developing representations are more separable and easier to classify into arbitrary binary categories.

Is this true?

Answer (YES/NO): YES